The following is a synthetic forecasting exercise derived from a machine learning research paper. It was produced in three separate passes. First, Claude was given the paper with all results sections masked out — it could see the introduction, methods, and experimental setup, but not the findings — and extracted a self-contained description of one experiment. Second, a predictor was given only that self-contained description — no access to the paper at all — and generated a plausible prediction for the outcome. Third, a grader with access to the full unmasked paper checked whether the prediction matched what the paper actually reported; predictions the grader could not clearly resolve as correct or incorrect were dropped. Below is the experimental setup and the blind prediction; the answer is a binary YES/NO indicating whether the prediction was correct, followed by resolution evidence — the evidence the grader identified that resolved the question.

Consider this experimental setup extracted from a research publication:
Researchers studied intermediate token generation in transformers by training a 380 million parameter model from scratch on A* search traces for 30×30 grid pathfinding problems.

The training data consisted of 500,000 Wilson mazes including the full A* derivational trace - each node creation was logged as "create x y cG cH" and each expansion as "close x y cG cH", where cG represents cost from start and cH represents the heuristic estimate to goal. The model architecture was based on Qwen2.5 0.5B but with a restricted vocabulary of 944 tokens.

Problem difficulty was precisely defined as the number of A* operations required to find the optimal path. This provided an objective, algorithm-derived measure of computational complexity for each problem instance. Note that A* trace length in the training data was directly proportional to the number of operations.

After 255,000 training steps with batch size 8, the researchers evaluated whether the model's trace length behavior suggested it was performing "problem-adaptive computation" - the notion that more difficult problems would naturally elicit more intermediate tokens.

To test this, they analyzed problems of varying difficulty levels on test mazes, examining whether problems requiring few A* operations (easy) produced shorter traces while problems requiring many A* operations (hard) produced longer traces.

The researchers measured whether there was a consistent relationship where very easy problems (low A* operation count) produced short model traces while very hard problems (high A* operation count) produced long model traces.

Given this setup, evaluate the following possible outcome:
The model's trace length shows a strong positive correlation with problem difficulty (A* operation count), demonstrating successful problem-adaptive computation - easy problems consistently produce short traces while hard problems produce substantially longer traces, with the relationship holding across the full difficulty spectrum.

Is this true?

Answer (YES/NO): NO